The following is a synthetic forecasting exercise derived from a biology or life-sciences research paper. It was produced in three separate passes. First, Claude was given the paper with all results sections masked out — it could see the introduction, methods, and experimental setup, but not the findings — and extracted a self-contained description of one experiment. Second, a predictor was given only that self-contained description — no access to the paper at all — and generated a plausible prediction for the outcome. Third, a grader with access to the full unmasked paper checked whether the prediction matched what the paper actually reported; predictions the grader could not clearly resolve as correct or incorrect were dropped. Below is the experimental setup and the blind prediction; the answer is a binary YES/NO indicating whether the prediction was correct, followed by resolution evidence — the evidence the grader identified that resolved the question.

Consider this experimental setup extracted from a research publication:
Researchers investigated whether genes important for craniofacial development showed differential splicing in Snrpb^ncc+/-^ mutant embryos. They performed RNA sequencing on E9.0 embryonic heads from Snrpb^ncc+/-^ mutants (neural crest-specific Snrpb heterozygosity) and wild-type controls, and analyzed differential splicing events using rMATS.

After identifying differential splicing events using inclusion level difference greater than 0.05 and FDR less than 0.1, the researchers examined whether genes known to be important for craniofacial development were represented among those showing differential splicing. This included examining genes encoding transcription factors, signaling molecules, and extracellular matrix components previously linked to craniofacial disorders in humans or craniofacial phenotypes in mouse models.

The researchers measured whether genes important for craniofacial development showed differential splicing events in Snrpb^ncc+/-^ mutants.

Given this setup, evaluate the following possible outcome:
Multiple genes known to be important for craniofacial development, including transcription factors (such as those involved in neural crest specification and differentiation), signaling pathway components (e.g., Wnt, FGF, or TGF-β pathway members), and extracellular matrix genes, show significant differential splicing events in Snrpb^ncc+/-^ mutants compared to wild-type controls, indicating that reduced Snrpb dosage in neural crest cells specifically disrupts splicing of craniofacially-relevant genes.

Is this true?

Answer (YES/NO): YES